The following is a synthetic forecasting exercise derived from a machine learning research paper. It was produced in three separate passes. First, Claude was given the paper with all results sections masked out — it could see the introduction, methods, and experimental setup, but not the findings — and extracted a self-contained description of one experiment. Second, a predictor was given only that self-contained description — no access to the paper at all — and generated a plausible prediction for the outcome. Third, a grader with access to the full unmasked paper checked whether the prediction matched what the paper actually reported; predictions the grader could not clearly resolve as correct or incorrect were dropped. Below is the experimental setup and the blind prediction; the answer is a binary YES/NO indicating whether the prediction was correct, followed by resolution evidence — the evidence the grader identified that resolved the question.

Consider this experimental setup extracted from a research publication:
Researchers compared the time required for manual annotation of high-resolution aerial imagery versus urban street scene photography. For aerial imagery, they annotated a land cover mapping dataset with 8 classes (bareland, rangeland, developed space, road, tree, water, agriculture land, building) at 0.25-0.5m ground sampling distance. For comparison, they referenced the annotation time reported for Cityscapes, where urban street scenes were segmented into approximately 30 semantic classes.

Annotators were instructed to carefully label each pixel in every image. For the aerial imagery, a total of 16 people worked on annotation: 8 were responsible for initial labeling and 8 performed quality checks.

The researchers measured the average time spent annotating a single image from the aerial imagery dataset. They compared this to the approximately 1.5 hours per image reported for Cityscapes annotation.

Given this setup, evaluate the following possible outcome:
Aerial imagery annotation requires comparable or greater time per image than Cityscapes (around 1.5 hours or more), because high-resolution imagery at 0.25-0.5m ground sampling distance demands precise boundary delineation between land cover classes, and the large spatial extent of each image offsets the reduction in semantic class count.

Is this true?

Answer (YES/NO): YES